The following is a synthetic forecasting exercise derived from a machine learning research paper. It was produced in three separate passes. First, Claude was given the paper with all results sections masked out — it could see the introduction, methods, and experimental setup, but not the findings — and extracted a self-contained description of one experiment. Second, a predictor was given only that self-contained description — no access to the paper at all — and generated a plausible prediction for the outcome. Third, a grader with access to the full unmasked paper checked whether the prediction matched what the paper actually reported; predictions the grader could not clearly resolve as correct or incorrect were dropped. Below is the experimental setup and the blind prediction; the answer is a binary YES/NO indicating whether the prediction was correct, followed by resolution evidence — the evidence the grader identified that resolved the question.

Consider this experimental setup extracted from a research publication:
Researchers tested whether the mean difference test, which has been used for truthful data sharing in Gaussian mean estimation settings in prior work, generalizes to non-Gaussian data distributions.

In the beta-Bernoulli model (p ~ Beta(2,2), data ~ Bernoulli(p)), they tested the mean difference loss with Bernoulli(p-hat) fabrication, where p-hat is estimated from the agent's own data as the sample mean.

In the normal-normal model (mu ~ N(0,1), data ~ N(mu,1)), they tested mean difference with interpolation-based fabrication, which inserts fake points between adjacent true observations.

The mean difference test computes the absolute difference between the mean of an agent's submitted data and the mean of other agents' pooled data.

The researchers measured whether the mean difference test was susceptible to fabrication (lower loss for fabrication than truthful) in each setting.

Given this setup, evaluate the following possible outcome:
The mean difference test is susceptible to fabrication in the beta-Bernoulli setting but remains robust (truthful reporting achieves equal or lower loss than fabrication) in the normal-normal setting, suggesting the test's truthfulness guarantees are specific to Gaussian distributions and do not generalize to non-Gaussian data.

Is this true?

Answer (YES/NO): YES